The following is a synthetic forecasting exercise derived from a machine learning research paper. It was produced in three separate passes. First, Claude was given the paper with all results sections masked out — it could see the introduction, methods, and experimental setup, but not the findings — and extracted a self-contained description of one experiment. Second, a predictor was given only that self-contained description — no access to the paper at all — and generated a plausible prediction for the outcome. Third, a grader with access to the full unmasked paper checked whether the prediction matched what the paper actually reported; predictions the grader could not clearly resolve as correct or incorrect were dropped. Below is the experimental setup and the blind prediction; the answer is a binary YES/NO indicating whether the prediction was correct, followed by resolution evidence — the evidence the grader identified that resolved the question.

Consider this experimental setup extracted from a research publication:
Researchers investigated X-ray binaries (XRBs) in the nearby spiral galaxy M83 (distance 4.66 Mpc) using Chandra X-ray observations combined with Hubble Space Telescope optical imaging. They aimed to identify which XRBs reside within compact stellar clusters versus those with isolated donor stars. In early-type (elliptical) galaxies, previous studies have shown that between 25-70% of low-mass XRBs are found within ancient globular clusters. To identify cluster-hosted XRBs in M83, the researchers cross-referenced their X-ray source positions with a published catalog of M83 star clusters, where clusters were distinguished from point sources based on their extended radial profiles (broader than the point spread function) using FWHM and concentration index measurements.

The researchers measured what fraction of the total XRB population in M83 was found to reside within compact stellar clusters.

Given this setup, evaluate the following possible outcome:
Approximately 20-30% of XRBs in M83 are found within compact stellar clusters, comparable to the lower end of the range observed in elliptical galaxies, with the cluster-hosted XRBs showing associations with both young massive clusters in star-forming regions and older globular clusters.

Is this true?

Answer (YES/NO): NO